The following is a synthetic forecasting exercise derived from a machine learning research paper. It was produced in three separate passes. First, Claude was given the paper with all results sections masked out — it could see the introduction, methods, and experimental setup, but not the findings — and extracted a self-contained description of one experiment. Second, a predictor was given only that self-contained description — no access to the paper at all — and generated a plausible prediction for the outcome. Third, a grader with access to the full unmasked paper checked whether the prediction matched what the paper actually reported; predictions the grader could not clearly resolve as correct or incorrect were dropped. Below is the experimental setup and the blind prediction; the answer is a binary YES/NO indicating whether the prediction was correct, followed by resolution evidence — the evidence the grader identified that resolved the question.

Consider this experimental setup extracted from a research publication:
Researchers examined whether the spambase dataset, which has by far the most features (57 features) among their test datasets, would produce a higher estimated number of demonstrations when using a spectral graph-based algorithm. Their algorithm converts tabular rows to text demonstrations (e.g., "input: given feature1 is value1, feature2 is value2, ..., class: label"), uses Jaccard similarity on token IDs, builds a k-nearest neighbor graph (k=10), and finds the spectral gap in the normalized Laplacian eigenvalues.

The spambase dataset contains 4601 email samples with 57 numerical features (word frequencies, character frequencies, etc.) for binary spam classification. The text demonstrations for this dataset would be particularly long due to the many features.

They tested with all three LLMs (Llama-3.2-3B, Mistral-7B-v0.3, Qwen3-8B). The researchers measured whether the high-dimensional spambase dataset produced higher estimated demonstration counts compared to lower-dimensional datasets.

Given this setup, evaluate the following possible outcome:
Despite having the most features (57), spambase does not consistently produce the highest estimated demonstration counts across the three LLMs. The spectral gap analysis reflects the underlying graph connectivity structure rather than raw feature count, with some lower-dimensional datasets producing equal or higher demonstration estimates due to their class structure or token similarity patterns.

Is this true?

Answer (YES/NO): YES